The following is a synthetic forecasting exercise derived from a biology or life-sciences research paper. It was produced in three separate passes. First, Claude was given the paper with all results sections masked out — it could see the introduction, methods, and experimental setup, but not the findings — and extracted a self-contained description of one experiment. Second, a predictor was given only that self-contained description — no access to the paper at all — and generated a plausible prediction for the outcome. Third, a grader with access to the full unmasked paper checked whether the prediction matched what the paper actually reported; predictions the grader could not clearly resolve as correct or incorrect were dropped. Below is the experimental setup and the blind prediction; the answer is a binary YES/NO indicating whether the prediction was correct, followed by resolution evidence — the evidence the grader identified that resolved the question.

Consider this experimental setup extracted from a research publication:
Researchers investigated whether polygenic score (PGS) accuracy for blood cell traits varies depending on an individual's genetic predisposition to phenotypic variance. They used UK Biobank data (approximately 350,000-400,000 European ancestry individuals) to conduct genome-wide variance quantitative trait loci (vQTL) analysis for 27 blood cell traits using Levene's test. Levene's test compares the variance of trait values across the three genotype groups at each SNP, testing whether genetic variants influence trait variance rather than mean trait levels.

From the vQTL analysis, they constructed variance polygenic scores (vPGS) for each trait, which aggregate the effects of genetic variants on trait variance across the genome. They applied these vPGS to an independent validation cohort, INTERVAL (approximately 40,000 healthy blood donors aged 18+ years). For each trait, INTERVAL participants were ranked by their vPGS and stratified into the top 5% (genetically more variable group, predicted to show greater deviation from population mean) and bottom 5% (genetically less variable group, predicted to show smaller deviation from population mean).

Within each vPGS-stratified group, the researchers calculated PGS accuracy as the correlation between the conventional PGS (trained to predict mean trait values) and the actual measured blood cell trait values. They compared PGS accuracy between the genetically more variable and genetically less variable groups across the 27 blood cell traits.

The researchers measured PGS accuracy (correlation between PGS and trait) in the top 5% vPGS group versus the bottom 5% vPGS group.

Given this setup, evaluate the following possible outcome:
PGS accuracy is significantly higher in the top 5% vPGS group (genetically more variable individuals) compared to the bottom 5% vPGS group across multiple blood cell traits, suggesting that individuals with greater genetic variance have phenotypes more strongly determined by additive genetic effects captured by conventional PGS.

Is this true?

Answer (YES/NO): NO